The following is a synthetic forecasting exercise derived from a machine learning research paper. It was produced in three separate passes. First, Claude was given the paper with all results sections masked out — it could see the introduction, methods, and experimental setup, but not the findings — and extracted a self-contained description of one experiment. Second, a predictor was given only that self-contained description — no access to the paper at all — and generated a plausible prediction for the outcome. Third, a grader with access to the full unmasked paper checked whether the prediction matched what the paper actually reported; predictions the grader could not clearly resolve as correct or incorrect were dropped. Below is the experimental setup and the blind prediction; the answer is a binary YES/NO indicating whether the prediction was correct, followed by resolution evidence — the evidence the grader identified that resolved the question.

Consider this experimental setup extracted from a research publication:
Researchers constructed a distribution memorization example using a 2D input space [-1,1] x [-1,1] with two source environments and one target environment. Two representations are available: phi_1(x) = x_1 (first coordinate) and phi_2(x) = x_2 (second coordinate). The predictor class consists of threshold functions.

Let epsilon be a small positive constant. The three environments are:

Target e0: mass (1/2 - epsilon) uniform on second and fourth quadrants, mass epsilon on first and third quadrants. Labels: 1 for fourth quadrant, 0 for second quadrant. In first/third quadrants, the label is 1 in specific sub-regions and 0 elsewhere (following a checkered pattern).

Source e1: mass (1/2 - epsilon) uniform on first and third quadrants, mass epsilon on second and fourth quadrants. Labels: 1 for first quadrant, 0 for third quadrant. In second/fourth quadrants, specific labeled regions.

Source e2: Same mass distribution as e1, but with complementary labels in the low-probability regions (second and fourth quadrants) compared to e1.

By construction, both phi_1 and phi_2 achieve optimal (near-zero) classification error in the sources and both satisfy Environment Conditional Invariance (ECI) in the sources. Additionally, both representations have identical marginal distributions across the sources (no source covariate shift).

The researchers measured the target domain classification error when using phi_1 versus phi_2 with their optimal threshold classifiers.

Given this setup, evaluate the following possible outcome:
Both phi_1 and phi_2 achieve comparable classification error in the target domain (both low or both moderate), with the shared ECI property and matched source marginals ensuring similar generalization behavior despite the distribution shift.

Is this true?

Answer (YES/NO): NO